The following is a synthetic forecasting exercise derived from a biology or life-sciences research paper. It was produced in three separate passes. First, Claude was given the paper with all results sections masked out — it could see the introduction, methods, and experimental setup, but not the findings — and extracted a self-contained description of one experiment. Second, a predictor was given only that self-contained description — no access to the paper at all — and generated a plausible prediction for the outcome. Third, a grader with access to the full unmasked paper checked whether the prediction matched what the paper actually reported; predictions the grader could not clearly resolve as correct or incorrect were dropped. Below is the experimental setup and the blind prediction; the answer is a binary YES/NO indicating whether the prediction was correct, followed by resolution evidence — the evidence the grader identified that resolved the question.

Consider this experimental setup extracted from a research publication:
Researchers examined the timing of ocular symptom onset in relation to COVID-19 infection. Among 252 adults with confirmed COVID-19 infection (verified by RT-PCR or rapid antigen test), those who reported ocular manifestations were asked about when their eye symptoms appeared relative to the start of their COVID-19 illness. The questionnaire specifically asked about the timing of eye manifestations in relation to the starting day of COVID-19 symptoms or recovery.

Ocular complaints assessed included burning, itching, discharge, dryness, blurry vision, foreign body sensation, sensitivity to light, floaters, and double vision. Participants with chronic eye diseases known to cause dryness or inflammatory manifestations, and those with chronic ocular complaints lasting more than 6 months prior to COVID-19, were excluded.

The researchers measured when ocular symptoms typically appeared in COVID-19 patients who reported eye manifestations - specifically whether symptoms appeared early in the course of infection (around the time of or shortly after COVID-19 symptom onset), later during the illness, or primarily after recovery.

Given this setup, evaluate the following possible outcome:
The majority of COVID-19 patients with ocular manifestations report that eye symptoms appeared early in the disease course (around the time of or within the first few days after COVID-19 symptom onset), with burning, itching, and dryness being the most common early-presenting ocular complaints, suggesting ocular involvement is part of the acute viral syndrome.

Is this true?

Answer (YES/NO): NO